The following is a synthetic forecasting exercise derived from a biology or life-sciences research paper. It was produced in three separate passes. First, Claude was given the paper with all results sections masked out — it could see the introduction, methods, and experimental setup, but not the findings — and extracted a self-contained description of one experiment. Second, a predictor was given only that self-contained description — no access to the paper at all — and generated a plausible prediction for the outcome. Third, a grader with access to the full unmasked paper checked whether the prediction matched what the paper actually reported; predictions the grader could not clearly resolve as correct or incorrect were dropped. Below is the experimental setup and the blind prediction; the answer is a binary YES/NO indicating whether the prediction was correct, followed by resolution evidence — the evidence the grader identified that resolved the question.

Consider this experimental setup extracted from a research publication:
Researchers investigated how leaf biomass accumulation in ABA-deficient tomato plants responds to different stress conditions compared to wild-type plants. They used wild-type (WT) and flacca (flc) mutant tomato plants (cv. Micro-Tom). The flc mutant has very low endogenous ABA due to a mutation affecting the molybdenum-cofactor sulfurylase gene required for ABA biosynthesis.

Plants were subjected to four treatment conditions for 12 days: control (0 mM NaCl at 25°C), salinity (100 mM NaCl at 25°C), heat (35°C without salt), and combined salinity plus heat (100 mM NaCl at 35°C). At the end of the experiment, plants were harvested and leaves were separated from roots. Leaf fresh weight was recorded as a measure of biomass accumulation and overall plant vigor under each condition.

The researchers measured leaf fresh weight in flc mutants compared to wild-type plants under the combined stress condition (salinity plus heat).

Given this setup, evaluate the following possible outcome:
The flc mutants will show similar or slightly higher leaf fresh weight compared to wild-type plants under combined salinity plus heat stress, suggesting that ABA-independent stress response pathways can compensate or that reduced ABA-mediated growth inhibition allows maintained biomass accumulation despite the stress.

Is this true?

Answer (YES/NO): NO